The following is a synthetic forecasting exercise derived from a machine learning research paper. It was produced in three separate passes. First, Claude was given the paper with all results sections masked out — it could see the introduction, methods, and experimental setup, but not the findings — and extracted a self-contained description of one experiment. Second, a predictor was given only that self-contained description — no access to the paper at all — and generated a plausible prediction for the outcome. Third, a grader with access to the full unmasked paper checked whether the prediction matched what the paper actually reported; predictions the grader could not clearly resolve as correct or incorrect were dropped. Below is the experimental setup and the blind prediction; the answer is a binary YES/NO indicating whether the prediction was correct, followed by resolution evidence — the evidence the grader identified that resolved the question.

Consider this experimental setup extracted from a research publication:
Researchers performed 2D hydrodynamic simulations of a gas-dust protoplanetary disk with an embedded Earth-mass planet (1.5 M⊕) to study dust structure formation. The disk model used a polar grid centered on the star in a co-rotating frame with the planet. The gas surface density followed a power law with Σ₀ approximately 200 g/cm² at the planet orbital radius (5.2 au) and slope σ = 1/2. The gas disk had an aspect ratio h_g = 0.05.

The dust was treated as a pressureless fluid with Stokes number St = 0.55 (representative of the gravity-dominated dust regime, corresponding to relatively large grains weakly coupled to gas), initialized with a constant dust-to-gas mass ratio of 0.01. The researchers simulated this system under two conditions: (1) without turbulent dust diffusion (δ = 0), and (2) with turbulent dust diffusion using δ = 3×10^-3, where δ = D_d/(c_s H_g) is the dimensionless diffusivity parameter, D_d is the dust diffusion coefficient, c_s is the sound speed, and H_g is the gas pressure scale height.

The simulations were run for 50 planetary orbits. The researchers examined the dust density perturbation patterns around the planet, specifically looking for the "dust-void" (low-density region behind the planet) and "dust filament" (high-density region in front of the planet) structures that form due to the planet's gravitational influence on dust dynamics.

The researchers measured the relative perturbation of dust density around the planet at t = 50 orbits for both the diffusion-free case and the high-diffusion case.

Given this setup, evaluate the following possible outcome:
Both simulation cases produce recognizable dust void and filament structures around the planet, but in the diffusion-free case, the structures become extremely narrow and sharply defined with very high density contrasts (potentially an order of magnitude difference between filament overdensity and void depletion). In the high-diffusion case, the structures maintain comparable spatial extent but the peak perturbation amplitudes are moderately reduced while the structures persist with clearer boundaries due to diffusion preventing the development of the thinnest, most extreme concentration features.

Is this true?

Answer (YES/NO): NO